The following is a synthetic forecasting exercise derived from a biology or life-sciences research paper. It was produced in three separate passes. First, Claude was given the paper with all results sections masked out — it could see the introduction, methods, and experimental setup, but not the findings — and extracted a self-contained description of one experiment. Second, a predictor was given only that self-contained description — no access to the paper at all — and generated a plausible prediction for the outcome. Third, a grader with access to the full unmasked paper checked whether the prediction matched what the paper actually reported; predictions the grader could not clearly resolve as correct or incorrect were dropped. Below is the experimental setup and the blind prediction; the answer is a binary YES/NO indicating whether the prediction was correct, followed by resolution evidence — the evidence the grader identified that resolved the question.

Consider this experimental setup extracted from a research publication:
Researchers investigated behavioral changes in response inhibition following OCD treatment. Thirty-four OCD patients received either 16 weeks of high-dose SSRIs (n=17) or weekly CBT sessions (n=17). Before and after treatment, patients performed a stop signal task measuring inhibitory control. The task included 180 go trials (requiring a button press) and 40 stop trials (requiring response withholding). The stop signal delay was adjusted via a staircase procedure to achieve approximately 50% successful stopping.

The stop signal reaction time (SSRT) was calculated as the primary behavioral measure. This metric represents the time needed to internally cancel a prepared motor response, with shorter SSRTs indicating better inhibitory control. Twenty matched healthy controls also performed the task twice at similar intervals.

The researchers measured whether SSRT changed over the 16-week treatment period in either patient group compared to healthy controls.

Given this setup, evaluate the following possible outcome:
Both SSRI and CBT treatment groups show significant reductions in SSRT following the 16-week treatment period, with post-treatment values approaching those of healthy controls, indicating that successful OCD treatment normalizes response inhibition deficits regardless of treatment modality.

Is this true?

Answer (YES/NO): NO